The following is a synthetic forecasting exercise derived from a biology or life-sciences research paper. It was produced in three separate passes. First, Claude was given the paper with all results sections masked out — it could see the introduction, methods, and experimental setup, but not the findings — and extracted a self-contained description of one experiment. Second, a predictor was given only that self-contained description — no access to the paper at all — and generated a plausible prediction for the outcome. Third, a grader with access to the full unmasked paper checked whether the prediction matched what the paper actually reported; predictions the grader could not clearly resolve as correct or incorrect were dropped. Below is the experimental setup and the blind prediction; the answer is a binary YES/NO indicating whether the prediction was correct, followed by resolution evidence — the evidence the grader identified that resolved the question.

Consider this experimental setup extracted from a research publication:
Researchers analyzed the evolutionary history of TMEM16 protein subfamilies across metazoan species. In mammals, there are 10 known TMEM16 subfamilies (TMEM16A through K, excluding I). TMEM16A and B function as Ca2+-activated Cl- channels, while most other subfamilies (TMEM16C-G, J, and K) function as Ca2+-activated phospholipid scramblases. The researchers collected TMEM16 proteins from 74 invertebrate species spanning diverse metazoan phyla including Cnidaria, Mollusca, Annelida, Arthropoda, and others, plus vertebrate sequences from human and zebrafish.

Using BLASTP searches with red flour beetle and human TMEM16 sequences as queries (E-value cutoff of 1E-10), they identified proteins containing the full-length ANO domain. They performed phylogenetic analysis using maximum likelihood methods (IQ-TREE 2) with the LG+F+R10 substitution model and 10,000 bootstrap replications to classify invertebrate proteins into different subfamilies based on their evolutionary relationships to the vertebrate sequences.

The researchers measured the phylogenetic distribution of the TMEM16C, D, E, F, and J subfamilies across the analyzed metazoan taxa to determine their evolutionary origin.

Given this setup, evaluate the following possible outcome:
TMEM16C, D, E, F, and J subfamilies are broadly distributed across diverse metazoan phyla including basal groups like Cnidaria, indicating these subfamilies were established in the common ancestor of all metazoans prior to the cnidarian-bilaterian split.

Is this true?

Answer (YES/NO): NO